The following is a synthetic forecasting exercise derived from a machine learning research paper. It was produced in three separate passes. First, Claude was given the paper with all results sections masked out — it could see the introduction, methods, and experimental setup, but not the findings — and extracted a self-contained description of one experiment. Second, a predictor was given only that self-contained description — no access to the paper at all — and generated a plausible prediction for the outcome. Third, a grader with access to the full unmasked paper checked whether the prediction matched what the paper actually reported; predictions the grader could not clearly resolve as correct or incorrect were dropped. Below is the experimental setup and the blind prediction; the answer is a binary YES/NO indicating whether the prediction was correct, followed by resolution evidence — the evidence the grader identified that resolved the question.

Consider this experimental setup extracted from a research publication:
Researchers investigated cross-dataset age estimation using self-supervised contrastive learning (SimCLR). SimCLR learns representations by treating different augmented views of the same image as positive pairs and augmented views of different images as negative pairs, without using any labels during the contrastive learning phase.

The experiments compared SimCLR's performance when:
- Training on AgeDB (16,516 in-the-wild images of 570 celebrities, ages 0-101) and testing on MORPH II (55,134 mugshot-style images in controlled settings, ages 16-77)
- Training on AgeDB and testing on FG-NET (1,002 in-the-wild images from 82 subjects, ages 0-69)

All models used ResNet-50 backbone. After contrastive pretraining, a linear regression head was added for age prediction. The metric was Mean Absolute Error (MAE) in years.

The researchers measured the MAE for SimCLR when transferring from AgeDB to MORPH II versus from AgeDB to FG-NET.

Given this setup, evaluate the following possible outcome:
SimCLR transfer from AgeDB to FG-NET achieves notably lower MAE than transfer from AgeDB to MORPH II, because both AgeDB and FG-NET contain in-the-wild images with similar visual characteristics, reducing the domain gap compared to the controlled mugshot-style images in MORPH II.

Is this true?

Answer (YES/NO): NO